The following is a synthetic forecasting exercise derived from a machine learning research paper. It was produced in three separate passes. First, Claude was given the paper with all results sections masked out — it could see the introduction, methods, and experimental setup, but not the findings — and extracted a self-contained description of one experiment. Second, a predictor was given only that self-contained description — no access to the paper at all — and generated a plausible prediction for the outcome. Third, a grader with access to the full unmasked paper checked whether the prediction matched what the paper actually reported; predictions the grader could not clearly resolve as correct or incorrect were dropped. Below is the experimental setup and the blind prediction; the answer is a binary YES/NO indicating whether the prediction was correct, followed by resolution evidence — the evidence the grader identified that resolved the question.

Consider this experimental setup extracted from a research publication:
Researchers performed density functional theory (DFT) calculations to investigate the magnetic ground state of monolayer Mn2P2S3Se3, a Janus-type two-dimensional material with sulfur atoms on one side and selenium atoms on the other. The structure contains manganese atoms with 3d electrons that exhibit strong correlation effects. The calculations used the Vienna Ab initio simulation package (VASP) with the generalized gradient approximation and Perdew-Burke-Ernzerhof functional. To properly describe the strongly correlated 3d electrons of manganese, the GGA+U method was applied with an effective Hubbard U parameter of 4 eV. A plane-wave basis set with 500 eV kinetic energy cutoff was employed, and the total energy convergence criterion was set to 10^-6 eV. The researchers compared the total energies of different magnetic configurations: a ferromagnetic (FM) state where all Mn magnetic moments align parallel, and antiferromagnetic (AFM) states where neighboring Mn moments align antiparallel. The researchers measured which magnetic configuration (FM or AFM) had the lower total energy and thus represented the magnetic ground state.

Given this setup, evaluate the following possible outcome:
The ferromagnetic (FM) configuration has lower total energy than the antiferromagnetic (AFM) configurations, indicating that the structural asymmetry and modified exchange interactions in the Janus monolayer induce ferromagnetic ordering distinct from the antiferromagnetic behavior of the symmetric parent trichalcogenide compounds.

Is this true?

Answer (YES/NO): NO